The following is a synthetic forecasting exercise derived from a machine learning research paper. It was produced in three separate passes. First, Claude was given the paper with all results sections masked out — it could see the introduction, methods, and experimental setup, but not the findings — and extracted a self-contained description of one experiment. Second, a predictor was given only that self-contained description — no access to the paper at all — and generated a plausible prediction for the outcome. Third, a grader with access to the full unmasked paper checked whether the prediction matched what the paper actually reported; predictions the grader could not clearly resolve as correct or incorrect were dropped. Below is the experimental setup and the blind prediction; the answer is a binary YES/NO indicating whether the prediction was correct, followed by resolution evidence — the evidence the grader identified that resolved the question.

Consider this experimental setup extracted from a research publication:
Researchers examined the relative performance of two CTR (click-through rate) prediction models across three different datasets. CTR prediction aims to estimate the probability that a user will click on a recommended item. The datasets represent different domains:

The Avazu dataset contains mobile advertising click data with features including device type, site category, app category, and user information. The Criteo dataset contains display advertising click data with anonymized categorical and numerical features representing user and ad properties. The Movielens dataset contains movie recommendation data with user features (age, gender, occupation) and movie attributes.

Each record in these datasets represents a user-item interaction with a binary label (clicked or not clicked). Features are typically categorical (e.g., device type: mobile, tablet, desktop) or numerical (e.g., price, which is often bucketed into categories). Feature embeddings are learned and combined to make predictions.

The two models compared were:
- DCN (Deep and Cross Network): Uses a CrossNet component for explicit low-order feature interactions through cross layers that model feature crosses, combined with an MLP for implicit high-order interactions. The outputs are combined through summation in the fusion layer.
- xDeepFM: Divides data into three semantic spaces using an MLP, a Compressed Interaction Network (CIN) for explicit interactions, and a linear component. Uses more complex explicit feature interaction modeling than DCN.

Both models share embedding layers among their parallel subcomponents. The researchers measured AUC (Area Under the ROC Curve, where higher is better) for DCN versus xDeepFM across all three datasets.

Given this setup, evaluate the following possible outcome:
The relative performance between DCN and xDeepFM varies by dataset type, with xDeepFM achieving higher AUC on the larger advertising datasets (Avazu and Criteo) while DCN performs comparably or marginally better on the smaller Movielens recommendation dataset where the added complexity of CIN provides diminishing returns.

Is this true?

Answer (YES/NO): NO